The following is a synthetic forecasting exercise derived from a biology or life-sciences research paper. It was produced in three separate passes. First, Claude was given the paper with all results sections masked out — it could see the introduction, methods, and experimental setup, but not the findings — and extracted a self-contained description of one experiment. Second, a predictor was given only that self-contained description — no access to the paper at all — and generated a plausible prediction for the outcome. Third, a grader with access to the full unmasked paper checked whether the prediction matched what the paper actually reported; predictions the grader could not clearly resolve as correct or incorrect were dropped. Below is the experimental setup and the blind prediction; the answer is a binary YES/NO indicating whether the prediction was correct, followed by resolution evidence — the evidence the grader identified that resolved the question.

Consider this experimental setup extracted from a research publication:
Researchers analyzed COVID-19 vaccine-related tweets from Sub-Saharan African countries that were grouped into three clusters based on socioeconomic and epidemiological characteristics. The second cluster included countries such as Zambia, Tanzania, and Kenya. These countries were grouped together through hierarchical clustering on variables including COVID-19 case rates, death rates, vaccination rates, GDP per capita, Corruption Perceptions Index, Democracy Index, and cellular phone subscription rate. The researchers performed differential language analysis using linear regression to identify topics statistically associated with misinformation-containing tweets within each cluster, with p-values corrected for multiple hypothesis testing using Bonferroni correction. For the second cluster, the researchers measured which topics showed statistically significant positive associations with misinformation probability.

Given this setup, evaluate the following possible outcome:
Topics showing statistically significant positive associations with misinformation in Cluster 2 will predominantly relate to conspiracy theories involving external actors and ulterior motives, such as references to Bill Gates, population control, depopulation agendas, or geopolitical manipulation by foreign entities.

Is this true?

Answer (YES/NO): NO